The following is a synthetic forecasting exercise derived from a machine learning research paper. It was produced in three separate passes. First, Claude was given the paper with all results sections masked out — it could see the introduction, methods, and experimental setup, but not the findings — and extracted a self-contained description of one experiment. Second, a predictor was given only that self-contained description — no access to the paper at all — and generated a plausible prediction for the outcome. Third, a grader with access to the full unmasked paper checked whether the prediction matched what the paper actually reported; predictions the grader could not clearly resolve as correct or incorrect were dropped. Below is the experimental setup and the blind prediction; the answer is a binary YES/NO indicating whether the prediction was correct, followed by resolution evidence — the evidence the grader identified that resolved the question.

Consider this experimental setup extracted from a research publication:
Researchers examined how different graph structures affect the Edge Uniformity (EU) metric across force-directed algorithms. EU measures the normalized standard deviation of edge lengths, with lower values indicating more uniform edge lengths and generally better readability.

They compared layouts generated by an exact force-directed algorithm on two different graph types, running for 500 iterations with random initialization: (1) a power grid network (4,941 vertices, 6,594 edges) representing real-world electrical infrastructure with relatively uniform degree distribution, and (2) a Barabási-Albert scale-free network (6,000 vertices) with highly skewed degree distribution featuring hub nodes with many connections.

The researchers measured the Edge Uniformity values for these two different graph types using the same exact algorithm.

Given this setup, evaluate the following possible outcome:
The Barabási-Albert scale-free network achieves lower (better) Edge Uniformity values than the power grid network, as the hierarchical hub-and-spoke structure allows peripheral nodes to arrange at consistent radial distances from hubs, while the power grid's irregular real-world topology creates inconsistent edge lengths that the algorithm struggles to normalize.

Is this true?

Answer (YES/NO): NO